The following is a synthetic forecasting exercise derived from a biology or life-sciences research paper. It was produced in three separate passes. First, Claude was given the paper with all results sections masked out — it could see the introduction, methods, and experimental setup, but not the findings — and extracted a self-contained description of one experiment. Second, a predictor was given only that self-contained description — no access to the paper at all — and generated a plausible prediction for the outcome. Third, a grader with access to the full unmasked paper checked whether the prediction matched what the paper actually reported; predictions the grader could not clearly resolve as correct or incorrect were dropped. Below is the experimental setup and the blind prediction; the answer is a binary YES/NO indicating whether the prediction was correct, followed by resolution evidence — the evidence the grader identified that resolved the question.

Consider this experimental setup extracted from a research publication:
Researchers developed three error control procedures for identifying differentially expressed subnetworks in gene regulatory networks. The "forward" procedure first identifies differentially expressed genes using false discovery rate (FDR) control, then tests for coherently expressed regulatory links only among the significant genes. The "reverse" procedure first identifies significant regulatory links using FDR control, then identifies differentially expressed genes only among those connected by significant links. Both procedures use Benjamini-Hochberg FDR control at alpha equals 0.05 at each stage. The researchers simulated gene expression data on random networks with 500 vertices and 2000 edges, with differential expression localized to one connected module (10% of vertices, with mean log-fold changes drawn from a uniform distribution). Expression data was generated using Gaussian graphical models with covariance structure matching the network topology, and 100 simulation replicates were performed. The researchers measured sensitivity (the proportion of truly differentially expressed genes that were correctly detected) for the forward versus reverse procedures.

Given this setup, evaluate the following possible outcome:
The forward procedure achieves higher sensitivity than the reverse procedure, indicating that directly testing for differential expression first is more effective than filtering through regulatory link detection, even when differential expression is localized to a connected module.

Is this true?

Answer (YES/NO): NO